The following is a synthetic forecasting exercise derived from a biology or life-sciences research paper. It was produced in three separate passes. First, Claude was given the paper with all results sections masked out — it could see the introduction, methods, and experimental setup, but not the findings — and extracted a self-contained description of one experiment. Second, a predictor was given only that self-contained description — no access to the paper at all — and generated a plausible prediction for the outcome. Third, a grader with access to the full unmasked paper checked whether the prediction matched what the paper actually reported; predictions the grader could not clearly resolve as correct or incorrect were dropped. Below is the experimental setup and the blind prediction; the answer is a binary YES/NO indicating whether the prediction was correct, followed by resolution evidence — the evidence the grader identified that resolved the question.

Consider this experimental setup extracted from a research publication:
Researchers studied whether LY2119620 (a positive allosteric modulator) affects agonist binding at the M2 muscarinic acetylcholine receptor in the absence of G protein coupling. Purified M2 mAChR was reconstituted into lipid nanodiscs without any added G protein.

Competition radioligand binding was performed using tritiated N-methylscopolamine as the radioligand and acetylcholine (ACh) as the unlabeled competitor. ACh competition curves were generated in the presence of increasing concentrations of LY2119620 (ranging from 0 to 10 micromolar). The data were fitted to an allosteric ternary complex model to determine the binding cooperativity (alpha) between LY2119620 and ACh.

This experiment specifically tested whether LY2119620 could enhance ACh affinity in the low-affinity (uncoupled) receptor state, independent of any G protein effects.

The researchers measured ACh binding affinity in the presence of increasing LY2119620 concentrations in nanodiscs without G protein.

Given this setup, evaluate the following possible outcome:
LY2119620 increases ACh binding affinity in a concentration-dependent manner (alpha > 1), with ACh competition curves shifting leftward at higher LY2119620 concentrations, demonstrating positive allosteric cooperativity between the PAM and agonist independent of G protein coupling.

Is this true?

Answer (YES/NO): YES